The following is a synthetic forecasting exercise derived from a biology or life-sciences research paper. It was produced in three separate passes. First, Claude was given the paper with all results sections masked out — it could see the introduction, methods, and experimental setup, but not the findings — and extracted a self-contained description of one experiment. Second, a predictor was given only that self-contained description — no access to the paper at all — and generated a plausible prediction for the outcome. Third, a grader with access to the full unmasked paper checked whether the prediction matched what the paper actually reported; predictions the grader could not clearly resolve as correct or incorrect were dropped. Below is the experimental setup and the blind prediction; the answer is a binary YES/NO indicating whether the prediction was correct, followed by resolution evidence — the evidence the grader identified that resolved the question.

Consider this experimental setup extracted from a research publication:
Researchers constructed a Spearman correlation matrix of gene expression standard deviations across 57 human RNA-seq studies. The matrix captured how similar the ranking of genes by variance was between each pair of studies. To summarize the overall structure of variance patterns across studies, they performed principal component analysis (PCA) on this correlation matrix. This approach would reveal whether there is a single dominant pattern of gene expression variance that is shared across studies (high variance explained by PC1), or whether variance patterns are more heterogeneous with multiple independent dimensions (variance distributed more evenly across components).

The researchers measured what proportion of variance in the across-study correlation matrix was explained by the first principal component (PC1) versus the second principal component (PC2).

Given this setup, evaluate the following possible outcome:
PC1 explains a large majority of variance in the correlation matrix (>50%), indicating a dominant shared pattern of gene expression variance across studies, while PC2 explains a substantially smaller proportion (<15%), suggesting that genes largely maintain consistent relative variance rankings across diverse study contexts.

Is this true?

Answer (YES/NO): YES